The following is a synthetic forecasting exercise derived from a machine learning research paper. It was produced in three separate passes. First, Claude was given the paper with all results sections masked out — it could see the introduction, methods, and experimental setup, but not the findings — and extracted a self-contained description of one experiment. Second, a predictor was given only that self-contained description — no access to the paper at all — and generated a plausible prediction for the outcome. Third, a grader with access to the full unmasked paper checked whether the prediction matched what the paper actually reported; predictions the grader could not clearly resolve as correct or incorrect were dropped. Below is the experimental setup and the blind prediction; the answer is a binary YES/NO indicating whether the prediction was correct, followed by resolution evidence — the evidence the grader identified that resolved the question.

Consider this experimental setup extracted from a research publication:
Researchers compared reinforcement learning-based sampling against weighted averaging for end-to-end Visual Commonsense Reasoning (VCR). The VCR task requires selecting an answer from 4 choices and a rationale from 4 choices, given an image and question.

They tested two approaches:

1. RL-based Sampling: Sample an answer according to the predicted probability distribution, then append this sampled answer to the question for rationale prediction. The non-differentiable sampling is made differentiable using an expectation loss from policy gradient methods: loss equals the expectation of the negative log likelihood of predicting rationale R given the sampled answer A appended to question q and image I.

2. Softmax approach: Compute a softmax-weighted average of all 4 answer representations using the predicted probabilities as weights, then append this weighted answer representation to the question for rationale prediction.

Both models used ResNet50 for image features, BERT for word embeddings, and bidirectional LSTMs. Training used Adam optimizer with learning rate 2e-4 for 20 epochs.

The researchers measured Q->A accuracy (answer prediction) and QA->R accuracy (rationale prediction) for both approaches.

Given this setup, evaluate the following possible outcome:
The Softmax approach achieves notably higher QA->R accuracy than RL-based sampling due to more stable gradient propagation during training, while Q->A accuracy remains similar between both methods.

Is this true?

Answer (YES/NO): NO